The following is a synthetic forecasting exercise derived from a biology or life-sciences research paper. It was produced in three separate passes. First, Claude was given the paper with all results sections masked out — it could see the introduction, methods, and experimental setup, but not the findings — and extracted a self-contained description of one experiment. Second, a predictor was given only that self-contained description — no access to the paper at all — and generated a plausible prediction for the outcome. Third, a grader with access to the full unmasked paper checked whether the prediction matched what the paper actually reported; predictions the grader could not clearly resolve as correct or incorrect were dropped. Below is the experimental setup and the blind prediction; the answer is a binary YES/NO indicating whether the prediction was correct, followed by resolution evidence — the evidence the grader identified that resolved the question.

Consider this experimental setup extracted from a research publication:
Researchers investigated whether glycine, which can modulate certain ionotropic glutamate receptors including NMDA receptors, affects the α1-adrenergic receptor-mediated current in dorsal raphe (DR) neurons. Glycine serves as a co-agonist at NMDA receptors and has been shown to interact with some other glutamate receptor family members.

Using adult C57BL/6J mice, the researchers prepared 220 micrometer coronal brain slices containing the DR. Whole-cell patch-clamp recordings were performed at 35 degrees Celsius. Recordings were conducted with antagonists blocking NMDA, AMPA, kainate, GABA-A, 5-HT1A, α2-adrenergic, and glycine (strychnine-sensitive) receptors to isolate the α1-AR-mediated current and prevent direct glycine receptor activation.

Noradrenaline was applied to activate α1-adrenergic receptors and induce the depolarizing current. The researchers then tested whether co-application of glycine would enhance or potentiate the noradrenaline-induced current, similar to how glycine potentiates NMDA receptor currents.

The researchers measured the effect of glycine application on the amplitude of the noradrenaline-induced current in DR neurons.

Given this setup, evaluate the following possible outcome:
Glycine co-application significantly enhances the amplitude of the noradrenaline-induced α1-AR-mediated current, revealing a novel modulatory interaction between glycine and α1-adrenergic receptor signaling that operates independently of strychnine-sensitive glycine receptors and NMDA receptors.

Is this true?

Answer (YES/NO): NO